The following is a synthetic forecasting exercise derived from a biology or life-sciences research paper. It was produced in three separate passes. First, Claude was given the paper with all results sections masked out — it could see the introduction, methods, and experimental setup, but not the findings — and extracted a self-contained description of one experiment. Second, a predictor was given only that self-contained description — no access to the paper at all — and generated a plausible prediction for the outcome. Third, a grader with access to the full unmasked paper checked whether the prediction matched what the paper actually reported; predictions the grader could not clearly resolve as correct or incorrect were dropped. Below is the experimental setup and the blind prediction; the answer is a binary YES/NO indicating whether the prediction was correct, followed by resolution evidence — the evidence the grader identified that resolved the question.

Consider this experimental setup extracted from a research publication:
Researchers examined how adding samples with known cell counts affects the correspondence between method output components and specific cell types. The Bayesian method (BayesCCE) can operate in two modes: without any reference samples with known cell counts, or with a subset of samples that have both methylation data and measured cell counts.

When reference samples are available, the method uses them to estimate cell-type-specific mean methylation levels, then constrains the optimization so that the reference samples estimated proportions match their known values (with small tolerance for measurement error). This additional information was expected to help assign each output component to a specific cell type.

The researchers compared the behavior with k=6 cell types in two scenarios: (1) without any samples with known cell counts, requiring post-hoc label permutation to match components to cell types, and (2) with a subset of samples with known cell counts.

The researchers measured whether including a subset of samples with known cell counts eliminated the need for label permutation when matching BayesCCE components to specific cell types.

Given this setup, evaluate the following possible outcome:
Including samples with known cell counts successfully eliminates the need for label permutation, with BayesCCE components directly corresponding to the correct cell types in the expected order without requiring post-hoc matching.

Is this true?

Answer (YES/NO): YES